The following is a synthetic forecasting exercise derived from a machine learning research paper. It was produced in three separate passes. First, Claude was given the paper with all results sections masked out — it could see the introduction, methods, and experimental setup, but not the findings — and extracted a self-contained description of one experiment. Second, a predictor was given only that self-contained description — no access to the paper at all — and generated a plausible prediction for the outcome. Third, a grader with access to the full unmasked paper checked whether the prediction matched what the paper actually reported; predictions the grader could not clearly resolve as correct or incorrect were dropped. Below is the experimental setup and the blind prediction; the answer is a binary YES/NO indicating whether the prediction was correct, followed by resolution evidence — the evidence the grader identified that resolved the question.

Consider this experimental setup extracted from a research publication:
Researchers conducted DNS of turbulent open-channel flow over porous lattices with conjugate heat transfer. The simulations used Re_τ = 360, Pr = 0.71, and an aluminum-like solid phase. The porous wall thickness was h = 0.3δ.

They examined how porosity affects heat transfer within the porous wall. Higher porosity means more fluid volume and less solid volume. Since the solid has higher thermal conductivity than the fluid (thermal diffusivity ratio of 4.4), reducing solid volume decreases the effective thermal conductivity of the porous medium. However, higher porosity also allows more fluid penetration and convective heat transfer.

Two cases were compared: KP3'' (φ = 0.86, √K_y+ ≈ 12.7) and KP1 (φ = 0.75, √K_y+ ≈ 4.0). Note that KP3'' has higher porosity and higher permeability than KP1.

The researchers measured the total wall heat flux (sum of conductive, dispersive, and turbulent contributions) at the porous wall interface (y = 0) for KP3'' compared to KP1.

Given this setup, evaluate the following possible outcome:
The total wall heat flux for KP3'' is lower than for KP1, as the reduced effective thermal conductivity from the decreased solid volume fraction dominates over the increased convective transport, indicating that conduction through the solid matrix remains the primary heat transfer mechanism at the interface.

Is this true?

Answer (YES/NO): NO